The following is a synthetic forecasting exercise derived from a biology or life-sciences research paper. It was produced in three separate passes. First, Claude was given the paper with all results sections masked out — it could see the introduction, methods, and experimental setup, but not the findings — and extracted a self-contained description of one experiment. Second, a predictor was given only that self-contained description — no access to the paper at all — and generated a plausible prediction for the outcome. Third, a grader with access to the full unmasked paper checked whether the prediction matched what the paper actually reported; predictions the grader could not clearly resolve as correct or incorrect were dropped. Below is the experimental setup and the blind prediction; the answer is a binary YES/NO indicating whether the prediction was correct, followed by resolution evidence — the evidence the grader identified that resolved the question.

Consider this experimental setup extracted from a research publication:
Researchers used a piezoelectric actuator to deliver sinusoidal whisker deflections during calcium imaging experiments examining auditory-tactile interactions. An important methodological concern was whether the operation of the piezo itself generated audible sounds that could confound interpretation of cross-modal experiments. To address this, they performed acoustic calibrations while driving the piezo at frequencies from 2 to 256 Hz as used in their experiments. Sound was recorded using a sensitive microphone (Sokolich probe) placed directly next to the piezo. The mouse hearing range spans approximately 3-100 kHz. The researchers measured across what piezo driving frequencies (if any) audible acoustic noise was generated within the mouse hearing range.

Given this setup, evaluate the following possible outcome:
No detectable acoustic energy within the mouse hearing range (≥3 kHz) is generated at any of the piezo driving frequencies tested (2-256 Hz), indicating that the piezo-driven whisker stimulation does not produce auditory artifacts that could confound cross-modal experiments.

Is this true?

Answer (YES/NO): NO